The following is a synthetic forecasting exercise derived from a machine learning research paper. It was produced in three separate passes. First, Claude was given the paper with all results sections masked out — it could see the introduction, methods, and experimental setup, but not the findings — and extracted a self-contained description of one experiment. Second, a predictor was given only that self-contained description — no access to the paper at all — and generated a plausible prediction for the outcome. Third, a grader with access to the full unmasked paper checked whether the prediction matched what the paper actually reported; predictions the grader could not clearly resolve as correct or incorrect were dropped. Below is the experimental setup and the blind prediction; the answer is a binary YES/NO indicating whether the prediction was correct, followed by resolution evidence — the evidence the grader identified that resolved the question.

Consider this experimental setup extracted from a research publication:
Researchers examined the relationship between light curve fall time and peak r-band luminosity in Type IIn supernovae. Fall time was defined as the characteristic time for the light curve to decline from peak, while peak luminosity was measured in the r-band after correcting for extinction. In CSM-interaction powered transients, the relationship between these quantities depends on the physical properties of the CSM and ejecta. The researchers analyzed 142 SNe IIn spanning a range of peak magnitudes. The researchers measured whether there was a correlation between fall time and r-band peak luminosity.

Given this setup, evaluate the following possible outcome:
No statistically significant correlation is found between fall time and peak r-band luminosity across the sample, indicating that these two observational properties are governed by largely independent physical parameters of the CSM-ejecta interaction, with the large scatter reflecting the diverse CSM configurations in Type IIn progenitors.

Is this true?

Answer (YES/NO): NO